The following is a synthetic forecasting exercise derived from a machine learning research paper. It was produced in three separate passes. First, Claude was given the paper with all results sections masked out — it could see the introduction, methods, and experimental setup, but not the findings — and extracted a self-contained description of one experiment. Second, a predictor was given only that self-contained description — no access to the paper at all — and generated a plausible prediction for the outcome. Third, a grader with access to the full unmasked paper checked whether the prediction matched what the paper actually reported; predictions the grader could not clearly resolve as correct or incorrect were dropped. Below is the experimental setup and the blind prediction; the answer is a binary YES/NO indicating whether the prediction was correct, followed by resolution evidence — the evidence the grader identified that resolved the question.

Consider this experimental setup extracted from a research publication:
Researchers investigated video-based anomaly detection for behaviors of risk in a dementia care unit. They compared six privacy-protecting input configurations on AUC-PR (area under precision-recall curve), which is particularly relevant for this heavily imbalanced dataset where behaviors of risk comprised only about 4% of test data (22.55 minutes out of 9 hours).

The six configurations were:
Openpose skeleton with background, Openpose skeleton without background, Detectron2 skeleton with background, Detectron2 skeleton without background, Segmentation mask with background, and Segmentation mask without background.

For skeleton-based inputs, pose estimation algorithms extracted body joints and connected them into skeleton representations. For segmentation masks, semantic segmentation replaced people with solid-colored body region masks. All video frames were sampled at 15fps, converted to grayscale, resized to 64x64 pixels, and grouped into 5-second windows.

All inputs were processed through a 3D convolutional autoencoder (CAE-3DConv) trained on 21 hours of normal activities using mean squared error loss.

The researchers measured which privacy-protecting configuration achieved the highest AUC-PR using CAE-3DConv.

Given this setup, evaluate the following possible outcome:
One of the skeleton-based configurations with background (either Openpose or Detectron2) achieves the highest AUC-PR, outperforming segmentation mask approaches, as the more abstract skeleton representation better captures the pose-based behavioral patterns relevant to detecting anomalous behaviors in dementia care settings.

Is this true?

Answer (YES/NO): YES